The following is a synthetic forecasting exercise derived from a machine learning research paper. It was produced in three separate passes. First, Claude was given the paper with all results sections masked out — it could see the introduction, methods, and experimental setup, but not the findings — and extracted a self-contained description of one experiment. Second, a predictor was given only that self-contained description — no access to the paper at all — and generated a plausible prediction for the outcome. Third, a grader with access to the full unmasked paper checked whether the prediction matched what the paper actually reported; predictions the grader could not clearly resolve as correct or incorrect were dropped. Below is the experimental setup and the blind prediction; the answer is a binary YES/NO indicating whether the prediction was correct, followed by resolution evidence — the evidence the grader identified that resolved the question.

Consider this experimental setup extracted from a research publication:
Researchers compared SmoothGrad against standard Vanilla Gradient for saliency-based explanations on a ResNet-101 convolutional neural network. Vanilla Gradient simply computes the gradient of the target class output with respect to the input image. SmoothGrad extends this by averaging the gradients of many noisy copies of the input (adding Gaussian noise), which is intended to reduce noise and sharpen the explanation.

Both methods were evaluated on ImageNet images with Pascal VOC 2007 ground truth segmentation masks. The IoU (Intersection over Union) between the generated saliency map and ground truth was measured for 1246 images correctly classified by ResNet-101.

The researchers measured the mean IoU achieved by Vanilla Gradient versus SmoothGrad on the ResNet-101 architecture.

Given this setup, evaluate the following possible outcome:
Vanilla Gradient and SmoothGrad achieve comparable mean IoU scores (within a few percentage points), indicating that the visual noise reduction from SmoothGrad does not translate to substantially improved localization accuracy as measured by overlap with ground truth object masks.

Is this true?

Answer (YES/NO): NO